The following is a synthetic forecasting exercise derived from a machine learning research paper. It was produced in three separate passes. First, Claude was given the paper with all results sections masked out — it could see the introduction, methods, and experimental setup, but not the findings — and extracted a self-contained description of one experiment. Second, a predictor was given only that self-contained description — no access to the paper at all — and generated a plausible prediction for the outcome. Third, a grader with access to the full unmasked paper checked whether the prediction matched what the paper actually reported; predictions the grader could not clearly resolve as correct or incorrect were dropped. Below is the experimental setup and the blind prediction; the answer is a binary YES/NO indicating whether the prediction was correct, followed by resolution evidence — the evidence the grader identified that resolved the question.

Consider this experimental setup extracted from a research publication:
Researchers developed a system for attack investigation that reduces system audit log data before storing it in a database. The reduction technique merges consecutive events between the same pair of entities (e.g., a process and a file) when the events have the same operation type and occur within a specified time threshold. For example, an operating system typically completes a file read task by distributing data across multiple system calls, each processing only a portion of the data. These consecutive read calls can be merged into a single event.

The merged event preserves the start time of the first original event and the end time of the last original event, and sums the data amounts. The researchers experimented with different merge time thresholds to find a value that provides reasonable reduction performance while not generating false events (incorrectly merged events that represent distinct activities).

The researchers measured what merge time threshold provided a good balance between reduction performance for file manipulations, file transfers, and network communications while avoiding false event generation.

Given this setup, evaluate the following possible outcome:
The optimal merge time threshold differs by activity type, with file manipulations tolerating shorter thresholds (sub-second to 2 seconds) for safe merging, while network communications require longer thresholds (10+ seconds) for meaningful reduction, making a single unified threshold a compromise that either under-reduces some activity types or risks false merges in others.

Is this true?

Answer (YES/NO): NO